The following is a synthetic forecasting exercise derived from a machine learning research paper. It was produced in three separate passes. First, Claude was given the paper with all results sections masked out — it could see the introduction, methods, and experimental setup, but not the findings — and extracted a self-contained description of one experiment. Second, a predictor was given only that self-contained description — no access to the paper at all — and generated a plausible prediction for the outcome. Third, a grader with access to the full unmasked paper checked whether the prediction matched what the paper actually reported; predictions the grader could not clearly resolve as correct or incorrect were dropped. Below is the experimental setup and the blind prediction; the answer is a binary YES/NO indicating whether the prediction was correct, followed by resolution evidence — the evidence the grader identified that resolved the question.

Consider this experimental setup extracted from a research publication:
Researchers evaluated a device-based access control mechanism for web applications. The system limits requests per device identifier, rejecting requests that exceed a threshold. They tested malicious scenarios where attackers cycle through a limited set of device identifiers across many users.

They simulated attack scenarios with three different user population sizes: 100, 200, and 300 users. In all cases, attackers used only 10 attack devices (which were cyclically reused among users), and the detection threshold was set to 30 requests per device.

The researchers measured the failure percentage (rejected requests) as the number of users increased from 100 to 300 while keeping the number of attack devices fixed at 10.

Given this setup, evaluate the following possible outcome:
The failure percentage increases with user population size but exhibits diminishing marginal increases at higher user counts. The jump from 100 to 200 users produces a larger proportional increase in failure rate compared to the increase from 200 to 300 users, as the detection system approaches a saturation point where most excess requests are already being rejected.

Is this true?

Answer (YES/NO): YES